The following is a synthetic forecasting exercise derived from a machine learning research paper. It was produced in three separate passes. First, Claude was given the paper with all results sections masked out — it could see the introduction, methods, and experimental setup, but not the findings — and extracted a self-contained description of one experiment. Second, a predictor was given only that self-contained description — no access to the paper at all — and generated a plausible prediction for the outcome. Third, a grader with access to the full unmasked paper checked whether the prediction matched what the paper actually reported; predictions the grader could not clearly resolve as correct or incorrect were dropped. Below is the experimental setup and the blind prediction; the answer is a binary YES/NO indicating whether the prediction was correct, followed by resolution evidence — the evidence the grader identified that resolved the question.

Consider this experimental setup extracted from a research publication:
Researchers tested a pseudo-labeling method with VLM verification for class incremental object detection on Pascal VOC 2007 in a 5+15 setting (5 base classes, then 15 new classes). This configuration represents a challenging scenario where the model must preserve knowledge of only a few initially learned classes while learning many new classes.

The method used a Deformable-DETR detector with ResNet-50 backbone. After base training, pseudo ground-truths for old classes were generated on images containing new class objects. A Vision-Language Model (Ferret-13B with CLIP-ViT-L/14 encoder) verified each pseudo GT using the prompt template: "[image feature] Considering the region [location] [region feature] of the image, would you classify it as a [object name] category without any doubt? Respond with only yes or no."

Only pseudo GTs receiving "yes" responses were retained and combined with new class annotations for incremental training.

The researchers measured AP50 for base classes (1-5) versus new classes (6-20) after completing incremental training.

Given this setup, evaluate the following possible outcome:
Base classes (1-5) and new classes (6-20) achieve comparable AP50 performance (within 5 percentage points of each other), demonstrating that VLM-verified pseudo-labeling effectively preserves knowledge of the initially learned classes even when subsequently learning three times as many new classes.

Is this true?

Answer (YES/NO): YES